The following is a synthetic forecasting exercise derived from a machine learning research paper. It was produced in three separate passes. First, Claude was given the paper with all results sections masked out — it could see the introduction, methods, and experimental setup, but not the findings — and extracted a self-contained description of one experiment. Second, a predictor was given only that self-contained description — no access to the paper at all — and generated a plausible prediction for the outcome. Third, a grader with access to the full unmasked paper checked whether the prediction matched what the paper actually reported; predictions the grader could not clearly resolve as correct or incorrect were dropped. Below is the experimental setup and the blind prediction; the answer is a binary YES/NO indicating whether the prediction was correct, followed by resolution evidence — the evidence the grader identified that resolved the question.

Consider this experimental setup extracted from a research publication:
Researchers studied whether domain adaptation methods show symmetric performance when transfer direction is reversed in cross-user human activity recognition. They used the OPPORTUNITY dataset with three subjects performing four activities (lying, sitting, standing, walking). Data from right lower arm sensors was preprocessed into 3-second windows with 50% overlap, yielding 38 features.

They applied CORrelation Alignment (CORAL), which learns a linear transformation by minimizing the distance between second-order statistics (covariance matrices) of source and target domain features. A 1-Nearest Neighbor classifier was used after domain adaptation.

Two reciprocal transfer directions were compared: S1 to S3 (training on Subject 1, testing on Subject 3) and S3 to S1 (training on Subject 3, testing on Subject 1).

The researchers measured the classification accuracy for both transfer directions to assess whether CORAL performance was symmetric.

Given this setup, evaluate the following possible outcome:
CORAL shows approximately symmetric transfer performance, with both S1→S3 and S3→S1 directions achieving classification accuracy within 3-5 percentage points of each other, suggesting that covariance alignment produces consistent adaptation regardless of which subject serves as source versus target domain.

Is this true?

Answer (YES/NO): NO